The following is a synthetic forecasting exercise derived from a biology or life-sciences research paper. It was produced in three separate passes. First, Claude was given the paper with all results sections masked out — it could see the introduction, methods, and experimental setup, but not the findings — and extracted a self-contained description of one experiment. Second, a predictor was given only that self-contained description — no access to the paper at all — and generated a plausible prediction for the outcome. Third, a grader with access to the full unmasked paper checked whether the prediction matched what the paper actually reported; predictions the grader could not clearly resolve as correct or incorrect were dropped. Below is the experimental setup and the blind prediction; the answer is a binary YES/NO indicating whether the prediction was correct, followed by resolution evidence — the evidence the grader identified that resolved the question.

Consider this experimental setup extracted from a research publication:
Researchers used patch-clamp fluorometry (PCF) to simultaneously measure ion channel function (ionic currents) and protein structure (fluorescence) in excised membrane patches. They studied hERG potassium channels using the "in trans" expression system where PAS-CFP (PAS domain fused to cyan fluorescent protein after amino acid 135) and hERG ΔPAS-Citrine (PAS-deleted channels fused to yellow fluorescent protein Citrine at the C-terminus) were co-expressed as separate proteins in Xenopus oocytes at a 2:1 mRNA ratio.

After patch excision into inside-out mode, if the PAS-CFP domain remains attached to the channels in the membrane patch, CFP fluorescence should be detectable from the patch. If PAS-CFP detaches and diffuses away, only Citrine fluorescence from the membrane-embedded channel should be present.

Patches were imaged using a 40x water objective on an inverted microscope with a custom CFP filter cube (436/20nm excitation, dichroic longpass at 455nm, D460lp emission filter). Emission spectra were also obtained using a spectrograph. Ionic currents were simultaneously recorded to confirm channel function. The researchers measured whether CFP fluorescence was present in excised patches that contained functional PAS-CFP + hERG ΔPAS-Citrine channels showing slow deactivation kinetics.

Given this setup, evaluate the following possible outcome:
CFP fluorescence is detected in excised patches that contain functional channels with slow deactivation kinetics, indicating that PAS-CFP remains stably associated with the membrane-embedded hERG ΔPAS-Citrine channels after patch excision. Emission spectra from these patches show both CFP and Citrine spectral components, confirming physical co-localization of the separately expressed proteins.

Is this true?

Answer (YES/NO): YES